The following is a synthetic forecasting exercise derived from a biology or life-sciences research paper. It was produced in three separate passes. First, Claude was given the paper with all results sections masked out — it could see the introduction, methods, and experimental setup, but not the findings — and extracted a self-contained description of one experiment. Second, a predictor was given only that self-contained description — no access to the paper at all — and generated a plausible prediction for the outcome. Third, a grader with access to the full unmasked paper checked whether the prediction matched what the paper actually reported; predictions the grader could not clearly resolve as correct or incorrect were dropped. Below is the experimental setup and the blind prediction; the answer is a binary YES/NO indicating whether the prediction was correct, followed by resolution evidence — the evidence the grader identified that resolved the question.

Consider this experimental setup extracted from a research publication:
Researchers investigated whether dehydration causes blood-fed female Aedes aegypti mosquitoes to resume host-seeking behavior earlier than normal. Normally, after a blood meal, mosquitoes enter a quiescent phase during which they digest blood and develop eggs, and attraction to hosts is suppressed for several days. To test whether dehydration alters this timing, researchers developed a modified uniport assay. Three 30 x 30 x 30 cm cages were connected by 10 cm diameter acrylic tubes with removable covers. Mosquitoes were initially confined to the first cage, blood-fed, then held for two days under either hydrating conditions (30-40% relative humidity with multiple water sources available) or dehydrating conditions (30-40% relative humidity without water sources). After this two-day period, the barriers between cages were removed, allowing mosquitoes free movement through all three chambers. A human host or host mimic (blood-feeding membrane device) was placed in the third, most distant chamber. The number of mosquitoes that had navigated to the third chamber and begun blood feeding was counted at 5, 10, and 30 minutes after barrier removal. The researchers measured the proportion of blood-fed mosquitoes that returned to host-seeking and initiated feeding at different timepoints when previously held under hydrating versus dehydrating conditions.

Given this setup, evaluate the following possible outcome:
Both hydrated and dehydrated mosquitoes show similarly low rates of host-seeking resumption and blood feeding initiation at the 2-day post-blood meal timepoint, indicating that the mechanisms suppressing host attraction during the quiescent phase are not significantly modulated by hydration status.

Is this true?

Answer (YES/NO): NO